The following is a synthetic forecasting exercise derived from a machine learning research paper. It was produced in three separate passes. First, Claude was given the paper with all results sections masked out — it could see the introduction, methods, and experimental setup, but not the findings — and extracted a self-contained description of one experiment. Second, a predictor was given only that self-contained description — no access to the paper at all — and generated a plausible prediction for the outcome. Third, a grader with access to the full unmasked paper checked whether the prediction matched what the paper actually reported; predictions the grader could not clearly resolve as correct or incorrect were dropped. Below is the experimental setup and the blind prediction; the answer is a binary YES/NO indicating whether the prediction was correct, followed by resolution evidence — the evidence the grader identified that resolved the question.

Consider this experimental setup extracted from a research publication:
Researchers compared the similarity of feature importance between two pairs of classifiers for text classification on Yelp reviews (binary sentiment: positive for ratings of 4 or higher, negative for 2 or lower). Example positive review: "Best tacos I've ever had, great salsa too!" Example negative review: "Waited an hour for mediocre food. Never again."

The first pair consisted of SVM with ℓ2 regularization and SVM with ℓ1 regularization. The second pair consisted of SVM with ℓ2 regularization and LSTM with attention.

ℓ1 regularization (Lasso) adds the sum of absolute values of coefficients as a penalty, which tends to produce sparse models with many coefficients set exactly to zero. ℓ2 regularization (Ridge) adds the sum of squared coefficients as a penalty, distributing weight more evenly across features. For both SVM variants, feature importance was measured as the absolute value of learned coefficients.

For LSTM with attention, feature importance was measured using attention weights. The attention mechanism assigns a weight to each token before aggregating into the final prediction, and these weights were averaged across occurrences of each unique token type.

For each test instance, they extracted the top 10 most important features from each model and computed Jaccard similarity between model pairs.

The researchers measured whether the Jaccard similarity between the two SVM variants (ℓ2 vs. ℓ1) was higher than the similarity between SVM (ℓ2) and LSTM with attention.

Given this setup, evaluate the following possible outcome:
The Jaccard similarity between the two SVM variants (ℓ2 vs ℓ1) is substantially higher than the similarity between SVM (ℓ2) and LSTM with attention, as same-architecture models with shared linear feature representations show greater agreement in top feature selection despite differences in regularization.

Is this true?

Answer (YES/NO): YES